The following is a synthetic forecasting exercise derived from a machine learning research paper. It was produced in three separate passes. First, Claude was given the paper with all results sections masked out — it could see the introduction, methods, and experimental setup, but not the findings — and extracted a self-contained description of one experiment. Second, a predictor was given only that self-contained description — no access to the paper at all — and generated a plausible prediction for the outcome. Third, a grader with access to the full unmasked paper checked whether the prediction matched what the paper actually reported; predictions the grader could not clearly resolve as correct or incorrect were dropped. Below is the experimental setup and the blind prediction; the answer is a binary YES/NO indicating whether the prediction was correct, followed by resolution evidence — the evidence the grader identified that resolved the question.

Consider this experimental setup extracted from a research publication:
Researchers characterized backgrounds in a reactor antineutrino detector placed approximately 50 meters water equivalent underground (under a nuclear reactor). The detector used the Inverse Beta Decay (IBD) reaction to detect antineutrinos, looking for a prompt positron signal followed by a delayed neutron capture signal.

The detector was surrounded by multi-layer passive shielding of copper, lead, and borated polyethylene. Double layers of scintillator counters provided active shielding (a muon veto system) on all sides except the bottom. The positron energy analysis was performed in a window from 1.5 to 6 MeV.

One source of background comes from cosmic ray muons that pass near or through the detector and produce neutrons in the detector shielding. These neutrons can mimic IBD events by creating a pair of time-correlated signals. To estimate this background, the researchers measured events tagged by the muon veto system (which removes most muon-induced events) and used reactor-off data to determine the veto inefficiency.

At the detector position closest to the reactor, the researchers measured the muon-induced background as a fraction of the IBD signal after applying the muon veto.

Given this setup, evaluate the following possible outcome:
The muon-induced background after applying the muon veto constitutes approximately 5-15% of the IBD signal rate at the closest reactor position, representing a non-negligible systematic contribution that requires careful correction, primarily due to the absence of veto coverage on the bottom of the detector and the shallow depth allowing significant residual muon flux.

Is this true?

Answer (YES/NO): NO